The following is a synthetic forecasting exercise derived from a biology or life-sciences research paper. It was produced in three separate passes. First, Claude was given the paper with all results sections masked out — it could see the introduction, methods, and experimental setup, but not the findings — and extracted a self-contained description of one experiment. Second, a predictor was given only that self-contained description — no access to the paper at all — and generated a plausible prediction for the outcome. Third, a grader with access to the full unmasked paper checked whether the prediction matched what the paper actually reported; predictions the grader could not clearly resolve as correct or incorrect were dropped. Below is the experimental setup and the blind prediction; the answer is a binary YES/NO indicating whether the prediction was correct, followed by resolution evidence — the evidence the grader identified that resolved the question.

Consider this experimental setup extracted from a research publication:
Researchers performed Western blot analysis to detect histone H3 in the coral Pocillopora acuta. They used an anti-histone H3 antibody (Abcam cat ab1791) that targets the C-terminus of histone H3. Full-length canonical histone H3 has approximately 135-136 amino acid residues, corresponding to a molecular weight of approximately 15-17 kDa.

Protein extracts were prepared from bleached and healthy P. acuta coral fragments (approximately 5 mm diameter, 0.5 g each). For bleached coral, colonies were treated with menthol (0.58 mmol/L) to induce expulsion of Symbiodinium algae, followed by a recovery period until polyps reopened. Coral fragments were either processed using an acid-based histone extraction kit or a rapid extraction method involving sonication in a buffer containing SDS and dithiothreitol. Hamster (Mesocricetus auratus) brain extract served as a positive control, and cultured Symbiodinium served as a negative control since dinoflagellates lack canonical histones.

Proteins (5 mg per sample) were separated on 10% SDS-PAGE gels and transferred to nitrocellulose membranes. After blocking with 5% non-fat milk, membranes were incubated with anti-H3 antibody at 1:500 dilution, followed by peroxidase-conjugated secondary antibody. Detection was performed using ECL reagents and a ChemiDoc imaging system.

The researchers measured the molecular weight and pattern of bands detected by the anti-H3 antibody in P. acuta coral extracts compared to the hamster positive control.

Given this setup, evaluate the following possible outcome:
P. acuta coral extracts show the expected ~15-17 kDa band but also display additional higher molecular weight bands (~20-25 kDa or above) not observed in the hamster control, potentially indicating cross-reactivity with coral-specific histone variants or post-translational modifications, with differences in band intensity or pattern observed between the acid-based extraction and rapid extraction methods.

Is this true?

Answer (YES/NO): NO